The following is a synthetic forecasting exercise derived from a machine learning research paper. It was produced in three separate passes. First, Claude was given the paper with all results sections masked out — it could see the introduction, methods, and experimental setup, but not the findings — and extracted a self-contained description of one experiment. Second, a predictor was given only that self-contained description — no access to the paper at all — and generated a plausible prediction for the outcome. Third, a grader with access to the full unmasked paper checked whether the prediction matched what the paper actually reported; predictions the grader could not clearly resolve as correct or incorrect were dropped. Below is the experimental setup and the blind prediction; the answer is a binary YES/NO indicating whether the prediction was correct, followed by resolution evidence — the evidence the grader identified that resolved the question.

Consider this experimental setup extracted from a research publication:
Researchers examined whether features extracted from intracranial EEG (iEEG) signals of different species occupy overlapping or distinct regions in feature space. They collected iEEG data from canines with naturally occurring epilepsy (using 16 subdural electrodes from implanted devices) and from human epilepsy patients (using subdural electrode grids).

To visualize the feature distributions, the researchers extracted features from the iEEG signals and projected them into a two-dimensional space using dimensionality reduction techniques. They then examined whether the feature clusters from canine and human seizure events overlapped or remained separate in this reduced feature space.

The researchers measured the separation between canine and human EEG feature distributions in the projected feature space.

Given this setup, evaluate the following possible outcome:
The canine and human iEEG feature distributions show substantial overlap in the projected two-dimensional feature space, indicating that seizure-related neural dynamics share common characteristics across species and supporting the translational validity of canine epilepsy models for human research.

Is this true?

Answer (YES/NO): NO